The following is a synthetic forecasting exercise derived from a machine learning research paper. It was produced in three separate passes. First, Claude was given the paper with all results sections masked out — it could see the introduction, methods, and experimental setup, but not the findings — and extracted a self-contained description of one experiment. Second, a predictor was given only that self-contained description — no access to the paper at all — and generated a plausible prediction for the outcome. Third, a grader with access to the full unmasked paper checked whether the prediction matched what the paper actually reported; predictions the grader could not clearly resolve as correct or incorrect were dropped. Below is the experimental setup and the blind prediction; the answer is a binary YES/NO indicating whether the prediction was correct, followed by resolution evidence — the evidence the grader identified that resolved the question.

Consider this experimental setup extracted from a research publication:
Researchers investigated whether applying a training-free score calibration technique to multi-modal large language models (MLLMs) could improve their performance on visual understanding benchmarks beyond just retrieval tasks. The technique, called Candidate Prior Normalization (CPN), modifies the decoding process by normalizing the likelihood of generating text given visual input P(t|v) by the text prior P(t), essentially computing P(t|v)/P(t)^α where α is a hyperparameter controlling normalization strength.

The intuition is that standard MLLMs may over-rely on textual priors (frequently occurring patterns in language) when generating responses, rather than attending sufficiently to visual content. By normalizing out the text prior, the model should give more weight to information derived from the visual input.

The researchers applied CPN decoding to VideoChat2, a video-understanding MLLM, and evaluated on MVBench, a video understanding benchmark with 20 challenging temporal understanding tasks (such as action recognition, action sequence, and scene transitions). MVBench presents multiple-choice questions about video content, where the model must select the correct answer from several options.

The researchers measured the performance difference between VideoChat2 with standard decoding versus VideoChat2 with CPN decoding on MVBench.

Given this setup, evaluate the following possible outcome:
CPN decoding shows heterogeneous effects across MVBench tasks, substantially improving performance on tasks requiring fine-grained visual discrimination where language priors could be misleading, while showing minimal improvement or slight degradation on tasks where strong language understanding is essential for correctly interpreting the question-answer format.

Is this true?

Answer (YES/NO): NO